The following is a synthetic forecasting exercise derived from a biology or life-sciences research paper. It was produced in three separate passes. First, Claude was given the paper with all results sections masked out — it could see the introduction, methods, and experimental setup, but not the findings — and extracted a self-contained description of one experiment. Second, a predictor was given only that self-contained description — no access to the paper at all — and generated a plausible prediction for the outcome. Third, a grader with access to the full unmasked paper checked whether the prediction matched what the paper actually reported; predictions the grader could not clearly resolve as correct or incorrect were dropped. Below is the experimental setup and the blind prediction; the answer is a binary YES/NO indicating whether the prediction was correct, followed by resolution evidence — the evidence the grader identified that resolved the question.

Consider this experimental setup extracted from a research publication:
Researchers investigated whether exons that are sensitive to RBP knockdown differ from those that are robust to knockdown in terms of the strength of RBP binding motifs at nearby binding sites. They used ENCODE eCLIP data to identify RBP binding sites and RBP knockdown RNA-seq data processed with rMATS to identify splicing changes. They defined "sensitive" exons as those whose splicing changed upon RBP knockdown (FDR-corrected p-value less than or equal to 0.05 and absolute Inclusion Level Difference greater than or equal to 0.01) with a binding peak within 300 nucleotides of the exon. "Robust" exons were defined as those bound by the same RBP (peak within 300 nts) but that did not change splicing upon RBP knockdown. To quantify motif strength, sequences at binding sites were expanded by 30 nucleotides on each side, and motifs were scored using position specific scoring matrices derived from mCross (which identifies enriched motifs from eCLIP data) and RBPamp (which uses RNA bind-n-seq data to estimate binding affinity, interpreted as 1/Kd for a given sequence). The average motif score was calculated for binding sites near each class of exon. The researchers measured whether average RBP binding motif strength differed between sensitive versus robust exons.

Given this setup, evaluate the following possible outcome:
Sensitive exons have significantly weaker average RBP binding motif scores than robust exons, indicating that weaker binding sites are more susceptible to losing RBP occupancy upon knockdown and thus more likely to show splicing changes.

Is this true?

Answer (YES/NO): YES